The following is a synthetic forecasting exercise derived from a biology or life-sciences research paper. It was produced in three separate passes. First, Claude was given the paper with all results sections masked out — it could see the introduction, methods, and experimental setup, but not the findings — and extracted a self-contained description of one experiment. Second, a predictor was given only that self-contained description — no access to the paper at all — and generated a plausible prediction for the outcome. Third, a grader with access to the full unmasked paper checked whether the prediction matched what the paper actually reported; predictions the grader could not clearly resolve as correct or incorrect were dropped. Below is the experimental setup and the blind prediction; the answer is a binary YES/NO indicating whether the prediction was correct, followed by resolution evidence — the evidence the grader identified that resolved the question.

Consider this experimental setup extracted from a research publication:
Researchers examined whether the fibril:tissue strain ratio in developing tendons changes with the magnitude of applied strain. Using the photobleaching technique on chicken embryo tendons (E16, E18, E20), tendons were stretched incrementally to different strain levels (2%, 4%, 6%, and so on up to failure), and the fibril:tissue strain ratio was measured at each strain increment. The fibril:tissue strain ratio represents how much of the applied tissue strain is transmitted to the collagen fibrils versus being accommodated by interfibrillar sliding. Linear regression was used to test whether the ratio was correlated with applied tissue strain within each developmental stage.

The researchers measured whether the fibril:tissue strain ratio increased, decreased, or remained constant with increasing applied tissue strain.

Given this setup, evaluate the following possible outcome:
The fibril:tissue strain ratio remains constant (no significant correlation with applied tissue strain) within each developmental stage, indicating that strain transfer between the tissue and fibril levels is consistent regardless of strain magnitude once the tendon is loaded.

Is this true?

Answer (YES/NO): NO